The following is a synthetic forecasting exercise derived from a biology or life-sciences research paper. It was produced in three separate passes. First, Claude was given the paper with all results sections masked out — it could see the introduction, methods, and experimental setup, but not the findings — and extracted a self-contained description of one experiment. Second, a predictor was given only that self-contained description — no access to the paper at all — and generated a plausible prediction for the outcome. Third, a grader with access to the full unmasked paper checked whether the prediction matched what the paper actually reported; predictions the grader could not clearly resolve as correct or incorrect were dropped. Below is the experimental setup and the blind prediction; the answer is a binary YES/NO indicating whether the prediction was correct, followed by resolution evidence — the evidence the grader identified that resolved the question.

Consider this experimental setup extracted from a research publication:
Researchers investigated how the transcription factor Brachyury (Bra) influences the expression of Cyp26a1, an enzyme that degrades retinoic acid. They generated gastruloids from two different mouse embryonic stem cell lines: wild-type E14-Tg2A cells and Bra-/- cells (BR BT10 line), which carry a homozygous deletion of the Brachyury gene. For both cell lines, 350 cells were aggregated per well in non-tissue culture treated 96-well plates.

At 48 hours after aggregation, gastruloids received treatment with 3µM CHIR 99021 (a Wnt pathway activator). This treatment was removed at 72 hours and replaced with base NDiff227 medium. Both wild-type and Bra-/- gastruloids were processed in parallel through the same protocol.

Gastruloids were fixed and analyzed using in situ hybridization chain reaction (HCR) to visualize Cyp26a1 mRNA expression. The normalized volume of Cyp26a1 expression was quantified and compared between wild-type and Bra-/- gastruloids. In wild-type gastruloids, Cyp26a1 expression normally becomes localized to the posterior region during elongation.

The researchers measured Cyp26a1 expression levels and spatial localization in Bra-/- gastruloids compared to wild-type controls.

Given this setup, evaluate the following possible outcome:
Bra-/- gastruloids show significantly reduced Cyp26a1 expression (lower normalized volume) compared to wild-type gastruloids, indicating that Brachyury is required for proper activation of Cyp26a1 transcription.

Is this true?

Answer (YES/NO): NO